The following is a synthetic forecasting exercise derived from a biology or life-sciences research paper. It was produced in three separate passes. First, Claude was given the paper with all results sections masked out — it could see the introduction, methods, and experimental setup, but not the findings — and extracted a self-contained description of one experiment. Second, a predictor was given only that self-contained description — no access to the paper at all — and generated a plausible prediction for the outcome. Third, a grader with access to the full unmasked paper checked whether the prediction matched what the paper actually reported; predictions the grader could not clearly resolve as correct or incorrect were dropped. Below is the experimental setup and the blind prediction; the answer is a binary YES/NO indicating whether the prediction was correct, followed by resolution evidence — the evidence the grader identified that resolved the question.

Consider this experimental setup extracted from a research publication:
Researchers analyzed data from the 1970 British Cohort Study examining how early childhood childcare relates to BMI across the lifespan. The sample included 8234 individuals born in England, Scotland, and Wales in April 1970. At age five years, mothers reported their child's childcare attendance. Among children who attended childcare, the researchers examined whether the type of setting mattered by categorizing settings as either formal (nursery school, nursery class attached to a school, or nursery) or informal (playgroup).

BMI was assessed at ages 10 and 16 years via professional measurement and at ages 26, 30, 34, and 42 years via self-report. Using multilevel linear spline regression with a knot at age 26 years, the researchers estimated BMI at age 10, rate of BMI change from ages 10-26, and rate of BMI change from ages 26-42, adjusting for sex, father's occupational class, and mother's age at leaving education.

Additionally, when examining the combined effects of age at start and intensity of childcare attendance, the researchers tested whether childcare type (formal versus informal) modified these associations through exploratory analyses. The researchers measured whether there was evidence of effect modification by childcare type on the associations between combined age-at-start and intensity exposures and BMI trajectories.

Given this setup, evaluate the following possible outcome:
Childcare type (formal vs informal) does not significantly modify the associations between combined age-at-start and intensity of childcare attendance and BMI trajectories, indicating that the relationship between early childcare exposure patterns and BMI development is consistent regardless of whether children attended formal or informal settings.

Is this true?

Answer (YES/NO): YES